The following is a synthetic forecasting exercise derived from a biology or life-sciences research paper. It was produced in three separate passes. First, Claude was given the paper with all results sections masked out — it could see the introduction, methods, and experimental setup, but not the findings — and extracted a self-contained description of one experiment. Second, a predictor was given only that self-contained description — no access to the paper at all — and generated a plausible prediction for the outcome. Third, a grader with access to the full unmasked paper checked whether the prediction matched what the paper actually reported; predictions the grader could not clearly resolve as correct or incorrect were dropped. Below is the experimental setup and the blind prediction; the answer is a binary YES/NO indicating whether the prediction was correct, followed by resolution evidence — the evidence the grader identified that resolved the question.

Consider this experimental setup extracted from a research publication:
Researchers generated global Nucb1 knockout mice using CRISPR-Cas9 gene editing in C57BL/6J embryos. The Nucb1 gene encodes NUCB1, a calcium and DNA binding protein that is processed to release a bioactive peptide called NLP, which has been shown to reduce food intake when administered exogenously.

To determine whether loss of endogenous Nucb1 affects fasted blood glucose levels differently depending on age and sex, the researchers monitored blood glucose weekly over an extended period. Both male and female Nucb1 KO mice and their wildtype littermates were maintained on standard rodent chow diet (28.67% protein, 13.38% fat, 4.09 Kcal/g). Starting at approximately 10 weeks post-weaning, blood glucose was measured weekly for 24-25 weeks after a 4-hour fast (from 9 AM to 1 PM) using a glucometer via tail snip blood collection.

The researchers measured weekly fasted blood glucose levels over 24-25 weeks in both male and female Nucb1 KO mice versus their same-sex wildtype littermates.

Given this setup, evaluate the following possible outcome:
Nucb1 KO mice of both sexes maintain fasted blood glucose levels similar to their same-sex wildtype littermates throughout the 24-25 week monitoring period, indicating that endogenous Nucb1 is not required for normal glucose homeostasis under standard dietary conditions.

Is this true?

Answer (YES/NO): NO